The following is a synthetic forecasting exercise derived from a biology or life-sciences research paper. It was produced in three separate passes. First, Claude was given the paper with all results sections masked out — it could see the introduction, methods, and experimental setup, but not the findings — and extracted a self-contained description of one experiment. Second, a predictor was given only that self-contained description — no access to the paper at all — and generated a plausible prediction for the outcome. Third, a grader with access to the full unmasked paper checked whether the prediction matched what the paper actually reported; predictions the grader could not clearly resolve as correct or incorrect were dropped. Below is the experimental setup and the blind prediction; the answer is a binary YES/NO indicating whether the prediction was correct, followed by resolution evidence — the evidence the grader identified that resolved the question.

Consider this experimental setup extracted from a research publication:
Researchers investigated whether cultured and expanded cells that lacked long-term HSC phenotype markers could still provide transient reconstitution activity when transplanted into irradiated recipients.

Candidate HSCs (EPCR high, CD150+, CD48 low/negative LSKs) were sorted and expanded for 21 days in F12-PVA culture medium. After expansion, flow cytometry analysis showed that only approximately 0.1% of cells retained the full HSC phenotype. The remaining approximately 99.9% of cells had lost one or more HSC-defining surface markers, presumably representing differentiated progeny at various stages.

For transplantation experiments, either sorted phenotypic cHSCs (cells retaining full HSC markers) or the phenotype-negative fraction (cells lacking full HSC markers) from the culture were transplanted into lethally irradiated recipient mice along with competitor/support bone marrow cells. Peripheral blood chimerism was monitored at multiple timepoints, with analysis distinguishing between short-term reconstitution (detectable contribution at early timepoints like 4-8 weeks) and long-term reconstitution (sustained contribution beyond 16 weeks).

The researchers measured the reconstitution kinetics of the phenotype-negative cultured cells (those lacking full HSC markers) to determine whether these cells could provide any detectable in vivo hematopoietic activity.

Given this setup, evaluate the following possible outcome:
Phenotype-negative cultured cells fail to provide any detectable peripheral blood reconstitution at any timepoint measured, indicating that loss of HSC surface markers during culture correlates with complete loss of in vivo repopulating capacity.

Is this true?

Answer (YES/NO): NO